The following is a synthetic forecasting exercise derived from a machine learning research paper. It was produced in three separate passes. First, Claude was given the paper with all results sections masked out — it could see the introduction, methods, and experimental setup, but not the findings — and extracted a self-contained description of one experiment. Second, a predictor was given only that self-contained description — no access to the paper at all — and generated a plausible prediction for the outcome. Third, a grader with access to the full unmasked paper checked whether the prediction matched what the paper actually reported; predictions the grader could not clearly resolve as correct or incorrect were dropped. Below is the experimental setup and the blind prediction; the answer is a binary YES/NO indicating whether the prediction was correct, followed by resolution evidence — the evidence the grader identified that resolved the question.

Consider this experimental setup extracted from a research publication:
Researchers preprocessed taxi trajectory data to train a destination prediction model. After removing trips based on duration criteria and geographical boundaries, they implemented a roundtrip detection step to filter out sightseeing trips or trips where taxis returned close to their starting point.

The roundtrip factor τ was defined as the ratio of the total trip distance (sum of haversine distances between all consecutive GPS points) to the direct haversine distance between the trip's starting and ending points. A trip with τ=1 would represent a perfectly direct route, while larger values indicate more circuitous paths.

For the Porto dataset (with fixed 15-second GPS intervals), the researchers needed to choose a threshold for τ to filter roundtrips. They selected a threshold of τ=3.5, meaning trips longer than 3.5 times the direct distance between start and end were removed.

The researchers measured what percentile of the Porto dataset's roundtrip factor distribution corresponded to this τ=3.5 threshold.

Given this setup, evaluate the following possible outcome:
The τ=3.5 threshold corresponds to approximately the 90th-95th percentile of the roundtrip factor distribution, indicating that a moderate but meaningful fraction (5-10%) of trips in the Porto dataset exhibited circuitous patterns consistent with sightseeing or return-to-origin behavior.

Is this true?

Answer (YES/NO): YES